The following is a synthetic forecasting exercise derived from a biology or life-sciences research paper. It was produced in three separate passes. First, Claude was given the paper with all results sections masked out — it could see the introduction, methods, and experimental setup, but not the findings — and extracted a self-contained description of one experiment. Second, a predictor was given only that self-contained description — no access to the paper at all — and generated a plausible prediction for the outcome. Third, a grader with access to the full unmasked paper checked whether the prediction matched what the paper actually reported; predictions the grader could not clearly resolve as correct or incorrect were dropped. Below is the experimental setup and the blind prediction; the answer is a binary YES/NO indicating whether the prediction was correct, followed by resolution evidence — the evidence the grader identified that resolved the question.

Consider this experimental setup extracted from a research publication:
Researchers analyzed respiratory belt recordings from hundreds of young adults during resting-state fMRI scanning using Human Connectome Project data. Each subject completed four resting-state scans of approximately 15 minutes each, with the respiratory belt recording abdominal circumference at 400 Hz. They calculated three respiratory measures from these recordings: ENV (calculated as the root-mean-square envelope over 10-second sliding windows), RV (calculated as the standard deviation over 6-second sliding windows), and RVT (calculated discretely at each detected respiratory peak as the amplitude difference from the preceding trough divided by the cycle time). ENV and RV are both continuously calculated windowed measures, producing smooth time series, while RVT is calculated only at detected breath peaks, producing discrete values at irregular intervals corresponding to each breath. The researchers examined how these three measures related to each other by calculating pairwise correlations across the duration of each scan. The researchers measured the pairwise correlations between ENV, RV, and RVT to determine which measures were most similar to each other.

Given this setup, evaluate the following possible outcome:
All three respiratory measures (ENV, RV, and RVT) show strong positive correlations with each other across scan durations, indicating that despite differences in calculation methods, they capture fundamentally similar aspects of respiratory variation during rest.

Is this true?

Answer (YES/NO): NO